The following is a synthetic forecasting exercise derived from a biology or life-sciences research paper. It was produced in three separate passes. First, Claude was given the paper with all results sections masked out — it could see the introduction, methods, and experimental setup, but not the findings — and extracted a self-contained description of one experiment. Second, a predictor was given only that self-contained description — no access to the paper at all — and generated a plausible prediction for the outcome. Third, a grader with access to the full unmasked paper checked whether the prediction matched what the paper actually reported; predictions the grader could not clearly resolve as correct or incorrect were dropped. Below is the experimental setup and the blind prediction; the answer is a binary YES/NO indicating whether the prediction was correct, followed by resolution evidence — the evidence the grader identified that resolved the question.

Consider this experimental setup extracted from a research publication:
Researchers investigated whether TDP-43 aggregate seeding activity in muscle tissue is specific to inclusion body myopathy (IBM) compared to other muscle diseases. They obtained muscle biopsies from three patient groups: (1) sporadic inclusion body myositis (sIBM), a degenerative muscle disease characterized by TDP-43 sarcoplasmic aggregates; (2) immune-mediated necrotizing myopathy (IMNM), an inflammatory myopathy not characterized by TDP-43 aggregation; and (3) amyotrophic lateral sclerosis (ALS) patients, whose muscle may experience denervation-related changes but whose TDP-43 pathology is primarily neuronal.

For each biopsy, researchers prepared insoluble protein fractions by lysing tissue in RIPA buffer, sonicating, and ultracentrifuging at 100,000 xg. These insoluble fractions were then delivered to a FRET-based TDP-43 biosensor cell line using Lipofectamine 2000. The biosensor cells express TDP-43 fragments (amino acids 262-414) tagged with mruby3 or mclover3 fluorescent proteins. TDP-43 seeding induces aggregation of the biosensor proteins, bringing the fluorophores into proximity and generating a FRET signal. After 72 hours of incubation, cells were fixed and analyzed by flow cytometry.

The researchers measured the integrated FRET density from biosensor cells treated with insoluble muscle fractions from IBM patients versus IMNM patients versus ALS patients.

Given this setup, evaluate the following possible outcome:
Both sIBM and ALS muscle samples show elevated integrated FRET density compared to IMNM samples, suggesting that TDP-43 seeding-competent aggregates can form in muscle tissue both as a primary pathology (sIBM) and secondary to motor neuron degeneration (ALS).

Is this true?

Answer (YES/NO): NO